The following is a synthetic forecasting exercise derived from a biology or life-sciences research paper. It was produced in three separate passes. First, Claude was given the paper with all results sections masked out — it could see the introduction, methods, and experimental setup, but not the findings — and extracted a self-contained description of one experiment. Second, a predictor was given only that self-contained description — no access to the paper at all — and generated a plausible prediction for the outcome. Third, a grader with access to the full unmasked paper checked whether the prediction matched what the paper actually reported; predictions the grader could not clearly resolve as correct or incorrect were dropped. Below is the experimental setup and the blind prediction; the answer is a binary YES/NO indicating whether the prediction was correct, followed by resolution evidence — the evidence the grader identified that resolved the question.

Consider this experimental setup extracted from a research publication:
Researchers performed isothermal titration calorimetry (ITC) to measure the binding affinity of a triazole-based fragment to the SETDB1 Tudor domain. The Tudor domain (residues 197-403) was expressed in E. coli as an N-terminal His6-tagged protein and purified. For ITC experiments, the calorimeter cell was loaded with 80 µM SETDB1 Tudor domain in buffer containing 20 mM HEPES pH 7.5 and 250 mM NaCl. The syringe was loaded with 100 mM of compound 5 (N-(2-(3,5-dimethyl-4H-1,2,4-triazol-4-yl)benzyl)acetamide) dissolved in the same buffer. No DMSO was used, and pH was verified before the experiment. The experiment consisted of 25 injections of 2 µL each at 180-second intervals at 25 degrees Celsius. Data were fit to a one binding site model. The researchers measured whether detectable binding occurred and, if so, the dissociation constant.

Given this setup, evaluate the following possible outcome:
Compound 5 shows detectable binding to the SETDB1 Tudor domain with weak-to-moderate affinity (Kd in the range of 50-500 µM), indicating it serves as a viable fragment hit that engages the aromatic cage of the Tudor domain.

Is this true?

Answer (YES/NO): NO